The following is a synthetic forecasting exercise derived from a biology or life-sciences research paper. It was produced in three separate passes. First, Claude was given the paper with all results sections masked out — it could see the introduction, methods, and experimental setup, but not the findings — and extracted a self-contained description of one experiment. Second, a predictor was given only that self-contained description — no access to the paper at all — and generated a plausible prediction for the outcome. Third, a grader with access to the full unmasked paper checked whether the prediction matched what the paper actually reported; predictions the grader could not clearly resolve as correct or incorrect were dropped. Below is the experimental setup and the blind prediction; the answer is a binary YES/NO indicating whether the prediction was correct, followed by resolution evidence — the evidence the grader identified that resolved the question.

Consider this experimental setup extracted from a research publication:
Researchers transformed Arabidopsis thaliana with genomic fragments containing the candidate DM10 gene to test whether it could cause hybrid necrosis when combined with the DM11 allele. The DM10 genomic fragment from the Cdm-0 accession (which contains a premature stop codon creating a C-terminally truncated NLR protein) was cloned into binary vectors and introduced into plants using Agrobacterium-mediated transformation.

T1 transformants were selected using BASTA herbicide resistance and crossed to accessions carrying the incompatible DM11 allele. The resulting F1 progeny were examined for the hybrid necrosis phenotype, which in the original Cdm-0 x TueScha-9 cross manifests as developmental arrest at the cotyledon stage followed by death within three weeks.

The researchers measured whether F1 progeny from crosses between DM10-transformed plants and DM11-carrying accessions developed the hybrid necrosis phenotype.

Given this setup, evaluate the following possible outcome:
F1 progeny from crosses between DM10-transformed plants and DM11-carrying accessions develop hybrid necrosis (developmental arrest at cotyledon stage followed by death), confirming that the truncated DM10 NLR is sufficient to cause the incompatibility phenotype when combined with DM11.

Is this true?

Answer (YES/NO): YES